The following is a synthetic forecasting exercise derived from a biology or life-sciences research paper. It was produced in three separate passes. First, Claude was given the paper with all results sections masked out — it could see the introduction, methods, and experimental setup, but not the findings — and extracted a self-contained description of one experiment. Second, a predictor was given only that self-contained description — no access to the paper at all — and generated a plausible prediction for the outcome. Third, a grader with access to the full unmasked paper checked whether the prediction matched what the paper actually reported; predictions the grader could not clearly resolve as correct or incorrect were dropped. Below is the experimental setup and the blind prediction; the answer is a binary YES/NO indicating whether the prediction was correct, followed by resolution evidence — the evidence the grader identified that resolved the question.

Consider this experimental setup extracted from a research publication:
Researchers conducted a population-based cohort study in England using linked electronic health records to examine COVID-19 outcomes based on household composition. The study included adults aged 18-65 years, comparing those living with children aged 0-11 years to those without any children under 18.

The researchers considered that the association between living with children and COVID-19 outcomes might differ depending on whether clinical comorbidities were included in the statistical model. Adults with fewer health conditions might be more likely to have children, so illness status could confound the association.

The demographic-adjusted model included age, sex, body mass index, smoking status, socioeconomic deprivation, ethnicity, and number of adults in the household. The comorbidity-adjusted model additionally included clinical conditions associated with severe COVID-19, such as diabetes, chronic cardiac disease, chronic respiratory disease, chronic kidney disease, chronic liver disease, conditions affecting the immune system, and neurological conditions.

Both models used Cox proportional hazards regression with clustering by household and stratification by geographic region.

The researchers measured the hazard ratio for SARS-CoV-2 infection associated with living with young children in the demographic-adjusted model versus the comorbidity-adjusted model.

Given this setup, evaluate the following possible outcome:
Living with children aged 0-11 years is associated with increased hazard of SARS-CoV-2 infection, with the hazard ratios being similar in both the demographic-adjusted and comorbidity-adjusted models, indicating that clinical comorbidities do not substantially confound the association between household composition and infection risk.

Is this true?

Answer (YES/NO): NO